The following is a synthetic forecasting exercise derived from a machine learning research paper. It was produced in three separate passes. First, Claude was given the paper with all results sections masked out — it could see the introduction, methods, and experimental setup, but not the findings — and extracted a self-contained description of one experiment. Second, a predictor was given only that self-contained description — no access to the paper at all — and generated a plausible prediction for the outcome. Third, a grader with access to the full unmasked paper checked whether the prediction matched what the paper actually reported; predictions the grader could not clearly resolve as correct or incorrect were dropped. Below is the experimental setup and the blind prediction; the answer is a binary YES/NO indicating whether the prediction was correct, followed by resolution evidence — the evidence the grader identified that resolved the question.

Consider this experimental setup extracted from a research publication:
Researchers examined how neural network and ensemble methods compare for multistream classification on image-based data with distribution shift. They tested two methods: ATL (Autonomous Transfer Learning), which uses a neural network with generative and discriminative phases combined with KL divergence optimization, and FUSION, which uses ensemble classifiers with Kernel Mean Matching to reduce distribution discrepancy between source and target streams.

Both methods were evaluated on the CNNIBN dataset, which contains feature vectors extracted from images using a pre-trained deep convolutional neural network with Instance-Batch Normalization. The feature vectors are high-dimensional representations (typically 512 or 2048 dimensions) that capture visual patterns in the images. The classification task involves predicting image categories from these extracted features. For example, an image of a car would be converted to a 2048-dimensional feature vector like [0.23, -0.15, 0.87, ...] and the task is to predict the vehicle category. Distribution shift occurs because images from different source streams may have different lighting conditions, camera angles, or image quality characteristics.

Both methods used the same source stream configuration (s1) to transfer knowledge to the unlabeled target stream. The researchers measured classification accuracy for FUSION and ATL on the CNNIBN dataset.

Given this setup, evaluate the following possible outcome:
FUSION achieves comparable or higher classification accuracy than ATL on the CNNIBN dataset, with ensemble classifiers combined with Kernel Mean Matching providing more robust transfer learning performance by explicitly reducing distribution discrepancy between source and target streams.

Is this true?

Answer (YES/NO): YES